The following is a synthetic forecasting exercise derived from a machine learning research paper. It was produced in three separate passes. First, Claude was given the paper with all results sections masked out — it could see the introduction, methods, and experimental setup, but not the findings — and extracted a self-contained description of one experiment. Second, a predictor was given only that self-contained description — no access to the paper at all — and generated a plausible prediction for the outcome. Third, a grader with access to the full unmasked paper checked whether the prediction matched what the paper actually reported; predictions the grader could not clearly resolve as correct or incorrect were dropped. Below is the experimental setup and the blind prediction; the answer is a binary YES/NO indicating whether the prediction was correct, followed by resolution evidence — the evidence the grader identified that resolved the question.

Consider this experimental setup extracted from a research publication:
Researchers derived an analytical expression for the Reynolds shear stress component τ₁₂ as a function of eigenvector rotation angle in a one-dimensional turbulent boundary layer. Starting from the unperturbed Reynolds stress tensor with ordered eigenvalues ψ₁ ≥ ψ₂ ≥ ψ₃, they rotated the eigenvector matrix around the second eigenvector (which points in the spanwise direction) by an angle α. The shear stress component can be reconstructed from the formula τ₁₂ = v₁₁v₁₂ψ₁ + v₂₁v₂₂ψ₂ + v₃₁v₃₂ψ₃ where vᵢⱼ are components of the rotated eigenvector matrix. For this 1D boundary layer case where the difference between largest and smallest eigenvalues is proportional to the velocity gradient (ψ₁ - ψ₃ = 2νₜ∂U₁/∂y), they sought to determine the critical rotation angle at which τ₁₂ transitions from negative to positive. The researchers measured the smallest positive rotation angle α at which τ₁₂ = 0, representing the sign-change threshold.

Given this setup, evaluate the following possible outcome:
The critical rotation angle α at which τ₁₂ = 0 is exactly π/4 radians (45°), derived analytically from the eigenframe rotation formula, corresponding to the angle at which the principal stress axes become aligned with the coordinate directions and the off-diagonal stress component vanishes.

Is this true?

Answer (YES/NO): YES